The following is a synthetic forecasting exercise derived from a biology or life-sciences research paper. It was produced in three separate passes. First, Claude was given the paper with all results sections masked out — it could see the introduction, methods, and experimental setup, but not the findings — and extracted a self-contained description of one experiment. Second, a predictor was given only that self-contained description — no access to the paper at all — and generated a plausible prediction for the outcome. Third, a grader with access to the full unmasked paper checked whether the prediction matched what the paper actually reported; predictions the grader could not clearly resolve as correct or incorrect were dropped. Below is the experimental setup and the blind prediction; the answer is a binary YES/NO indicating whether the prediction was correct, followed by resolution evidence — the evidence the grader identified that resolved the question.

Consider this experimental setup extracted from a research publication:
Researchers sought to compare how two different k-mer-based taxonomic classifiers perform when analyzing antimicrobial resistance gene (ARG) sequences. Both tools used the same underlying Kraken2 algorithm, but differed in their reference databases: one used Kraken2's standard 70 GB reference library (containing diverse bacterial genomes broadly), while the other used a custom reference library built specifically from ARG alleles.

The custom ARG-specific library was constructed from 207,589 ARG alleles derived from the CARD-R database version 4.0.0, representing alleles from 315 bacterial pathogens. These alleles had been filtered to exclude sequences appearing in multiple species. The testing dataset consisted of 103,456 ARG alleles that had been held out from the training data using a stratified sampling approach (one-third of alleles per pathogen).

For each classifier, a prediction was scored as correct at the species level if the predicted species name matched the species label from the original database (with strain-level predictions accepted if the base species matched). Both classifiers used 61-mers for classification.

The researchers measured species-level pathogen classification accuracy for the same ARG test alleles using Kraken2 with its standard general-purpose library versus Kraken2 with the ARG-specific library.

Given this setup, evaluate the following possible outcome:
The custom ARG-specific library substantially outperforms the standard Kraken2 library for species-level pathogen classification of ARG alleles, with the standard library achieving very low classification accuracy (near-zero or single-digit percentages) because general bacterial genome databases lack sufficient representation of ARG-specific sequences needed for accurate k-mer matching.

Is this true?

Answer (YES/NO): NO